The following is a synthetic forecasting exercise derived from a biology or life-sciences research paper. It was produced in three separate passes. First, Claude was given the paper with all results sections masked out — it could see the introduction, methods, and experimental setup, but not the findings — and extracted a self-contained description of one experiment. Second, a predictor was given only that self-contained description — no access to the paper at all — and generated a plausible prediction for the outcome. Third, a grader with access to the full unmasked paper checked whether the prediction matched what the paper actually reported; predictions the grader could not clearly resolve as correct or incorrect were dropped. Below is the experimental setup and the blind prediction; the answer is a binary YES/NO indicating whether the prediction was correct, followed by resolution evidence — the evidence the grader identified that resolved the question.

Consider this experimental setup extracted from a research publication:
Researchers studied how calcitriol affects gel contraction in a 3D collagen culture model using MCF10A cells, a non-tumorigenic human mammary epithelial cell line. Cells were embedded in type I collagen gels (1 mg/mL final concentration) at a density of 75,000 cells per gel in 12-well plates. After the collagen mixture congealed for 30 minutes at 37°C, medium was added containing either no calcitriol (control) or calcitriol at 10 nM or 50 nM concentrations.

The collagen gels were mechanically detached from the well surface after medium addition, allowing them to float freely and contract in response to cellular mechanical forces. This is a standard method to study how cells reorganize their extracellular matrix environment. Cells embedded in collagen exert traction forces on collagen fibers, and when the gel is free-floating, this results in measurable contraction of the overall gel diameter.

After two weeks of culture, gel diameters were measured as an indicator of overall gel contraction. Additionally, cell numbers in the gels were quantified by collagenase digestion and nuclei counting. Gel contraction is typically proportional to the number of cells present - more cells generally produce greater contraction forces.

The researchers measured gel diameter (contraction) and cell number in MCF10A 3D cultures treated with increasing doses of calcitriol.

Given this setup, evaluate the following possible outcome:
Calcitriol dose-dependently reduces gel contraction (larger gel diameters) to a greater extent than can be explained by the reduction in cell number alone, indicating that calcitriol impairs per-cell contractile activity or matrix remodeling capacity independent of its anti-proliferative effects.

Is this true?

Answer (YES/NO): NO